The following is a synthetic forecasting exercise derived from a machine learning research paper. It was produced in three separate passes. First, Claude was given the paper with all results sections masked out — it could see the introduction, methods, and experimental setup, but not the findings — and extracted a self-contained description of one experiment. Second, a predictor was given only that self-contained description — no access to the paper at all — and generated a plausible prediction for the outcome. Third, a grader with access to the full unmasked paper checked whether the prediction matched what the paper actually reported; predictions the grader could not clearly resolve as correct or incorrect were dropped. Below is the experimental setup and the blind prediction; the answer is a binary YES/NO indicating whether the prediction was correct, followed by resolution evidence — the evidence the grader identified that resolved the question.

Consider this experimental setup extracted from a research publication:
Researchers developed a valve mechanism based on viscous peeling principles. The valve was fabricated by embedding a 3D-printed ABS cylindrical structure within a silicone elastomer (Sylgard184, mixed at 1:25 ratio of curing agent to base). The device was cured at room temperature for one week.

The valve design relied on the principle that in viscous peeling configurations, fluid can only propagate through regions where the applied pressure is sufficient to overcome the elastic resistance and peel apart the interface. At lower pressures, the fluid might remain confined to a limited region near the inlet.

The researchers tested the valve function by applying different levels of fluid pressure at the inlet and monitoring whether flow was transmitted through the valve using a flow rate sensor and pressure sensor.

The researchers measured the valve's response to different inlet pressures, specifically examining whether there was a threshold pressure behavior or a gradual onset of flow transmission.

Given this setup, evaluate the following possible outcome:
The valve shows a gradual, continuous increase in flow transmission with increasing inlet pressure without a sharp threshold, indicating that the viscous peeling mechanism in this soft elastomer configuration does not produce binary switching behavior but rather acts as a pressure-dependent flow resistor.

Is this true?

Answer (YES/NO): NO